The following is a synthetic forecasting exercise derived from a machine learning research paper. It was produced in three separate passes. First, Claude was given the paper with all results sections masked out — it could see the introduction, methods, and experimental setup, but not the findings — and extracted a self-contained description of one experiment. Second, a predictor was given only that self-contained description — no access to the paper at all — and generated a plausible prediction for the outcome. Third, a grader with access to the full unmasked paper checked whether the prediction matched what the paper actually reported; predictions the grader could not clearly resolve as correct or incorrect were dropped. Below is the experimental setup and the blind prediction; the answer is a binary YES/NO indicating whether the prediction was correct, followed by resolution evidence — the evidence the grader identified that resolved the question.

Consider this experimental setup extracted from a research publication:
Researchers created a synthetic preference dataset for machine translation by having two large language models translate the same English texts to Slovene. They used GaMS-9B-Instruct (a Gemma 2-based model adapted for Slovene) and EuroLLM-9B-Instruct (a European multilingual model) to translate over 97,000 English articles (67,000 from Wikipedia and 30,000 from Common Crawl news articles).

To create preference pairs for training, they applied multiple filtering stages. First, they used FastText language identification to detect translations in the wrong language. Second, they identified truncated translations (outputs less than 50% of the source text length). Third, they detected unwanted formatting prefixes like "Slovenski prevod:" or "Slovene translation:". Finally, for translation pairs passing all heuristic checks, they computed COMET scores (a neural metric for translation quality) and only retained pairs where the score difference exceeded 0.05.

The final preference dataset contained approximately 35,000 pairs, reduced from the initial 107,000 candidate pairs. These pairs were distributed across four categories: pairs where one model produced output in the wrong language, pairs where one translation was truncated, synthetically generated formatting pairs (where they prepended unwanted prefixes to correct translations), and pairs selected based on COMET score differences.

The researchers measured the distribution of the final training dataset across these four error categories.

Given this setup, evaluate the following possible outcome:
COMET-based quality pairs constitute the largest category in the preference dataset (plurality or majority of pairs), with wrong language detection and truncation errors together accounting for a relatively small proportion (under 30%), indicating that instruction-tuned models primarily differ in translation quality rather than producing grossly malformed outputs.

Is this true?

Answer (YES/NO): YES